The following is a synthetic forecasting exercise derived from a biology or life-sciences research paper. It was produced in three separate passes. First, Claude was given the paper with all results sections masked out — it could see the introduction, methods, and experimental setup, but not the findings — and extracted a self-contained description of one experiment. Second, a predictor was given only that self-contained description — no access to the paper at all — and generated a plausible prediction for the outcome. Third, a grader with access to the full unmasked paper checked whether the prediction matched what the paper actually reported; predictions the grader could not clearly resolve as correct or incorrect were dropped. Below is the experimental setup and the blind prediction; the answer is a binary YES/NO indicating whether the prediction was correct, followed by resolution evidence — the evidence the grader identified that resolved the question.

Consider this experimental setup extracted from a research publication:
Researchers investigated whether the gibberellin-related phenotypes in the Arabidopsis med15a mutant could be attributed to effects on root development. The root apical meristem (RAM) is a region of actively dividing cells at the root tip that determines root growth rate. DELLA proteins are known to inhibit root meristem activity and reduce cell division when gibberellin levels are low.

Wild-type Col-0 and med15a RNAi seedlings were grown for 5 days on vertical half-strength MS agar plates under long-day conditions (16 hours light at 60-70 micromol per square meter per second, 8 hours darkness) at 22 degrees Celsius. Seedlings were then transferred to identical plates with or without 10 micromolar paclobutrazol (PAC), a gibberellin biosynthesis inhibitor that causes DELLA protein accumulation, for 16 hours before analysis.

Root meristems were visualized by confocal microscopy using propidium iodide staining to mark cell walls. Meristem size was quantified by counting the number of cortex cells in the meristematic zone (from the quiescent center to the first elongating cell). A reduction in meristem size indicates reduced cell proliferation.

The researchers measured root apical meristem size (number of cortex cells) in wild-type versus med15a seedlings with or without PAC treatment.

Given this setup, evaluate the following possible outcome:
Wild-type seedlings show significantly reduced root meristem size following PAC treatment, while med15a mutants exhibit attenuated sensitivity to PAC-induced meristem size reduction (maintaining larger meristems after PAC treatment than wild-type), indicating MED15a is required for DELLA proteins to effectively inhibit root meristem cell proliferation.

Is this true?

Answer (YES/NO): YES